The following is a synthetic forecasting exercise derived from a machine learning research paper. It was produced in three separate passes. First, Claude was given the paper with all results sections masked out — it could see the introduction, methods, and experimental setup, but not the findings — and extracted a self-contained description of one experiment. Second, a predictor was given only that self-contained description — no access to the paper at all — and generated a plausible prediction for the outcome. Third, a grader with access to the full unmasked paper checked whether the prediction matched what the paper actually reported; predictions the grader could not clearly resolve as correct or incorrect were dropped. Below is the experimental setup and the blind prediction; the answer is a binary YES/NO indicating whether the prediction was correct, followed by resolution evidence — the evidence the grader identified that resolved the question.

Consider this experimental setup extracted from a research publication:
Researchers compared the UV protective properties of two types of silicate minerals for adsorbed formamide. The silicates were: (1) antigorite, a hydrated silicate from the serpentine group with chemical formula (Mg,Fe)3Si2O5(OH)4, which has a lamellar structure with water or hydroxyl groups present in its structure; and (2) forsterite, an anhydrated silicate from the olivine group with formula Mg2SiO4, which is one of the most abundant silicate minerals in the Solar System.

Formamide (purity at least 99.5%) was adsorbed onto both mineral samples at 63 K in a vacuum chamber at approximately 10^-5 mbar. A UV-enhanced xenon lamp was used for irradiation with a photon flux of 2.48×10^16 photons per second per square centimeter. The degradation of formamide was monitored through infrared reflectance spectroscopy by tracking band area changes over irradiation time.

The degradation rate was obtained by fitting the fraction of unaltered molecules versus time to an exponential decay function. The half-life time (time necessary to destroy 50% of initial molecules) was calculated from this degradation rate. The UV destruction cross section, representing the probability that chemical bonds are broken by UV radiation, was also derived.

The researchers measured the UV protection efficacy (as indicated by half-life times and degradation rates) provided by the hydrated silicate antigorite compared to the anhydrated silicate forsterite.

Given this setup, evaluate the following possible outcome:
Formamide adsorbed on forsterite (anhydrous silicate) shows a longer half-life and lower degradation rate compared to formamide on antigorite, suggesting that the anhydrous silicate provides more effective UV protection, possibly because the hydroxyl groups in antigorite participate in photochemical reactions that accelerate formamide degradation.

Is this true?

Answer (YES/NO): NO